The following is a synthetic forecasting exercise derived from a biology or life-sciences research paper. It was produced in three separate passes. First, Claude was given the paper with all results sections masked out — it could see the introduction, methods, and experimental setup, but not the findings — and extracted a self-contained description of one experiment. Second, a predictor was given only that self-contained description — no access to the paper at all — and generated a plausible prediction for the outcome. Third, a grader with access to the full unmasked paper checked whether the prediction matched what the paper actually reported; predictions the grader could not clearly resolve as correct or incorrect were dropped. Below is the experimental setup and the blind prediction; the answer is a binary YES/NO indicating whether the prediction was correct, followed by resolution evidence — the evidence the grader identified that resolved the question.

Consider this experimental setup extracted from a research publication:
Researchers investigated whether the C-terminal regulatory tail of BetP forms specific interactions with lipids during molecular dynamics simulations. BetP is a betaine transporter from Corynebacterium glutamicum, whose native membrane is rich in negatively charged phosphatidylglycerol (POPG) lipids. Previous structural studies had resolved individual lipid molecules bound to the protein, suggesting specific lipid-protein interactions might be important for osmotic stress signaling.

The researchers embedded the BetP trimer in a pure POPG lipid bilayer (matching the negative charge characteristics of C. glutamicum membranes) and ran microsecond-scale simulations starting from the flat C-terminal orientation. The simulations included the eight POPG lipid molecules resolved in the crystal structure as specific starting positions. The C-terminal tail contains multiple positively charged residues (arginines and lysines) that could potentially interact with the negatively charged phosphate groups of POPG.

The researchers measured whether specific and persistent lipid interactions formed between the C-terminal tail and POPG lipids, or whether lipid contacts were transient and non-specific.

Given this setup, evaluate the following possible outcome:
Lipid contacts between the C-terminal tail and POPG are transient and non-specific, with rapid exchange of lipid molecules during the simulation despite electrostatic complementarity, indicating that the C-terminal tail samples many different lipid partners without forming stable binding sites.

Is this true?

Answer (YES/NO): NO